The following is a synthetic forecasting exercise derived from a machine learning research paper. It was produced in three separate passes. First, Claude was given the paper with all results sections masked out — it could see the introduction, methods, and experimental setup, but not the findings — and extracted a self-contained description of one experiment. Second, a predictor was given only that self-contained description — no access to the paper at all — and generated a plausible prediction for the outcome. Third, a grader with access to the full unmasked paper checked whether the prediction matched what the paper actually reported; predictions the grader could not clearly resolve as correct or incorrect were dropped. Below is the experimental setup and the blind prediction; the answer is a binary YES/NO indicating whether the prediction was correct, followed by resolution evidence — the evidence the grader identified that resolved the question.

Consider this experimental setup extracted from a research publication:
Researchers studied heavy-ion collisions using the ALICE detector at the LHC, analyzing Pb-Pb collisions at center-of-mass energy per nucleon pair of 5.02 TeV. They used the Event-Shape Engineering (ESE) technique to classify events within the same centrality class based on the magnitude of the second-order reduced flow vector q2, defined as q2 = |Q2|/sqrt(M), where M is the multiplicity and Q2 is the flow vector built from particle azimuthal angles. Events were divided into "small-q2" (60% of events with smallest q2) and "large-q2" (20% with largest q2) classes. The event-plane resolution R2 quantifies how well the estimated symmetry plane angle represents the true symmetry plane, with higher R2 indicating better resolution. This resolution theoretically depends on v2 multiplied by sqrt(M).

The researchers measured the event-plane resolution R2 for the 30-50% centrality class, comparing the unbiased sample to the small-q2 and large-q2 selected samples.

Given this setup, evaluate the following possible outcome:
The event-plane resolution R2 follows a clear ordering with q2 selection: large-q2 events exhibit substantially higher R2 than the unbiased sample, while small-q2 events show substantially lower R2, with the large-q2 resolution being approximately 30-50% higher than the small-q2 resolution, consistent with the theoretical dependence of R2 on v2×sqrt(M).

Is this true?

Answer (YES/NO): NO